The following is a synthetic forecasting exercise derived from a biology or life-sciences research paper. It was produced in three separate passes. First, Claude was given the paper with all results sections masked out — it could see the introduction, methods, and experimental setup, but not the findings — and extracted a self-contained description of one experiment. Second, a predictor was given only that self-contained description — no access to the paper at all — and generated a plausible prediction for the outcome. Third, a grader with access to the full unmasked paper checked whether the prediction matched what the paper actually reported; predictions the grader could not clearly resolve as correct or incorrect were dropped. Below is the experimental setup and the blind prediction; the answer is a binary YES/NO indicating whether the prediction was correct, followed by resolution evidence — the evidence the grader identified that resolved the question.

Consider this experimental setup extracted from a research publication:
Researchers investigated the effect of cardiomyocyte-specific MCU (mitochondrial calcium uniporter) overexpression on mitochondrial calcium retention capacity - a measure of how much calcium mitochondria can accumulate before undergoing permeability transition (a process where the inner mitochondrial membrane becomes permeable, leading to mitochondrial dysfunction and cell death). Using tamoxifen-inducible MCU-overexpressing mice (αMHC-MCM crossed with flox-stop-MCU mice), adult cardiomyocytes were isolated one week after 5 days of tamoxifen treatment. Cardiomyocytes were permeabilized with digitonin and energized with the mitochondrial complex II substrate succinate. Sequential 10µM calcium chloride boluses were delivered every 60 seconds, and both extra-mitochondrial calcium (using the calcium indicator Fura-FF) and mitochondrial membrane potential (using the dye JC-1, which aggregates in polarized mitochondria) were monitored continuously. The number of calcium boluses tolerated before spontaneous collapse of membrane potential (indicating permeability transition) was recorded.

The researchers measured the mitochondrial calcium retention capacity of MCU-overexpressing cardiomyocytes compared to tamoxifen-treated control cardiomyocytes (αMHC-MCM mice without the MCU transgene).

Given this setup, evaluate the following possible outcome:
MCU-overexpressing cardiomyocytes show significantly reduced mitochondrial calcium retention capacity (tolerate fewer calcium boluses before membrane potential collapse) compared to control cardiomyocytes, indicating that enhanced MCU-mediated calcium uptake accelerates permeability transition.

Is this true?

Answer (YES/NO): YES